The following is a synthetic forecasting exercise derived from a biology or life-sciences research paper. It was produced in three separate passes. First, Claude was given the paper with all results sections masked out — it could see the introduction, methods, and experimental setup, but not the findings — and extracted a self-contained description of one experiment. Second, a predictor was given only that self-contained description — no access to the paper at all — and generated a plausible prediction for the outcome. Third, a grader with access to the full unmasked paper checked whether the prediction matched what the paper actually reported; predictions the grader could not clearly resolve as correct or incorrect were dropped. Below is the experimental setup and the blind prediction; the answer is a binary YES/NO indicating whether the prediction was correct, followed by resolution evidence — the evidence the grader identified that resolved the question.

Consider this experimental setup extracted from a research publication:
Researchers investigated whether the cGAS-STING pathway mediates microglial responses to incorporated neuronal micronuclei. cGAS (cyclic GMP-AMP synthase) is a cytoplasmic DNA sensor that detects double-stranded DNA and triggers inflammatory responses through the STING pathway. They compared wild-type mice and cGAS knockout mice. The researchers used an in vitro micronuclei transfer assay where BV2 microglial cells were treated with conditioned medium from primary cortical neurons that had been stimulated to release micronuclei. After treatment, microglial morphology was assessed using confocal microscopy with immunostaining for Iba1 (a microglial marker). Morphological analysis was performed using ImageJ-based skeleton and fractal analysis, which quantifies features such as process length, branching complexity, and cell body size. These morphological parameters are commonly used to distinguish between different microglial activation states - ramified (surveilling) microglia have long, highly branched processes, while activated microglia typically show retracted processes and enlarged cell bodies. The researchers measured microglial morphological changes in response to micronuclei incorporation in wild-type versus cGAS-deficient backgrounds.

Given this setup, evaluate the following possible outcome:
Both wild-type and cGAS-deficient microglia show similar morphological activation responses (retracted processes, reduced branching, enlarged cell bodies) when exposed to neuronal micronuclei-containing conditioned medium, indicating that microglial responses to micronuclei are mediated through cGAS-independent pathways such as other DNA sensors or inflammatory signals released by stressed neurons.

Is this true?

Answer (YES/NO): NO